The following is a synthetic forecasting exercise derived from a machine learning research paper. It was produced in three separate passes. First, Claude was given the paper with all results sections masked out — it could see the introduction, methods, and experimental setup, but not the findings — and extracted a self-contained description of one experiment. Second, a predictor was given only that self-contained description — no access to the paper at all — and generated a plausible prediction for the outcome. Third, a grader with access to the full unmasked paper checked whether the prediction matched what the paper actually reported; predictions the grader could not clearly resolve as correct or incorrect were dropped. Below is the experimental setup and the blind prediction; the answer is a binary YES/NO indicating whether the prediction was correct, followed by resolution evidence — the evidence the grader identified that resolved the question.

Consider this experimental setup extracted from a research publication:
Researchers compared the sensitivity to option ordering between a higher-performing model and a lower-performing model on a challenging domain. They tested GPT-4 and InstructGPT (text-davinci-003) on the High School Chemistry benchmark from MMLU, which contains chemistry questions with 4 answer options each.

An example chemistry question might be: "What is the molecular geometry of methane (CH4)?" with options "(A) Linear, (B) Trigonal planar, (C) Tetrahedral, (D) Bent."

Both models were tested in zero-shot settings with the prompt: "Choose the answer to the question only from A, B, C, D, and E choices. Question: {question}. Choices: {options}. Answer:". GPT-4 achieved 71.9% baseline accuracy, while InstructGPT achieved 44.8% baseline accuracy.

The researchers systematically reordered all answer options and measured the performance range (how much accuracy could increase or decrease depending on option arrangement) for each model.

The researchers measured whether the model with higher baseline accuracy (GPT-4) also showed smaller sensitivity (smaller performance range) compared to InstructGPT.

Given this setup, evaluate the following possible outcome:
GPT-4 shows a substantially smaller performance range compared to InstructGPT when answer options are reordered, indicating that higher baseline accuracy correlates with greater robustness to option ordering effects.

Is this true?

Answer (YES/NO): YES